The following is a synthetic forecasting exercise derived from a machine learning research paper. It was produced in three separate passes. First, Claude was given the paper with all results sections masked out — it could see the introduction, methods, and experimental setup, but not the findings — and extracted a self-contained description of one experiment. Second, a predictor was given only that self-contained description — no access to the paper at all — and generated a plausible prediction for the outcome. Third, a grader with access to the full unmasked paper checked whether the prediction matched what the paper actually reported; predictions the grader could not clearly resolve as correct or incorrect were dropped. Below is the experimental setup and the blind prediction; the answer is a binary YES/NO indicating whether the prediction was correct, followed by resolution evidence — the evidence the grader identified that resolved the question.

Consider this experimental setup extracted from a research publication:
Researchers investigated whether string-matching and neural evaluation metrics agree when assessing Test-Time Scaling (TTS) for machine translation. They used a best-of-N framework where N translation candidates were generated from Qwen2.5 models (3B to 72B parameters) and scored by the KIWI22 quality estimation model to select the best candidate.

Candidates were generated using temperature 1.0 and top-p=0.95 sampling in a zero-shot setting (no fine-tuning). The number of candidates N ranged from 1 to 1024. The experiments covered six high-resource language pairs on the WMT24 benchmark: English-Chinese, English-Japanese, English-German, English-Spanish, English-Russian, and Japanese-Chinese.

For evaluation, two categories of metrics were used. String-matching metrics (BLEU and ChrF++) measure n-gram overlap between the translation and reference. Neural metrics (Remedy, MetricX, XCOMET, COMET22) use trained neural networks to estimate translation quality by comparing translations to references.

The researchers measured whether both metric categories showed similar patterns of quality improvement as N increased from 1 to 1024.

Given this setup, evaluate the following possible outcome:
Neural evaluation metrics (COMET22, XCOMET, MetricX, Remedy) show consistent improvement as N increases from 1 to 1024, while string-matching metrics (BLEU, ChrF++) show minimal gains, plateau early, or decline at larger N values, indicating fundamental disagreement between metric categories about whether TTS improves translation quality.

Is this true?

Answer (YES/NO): YES